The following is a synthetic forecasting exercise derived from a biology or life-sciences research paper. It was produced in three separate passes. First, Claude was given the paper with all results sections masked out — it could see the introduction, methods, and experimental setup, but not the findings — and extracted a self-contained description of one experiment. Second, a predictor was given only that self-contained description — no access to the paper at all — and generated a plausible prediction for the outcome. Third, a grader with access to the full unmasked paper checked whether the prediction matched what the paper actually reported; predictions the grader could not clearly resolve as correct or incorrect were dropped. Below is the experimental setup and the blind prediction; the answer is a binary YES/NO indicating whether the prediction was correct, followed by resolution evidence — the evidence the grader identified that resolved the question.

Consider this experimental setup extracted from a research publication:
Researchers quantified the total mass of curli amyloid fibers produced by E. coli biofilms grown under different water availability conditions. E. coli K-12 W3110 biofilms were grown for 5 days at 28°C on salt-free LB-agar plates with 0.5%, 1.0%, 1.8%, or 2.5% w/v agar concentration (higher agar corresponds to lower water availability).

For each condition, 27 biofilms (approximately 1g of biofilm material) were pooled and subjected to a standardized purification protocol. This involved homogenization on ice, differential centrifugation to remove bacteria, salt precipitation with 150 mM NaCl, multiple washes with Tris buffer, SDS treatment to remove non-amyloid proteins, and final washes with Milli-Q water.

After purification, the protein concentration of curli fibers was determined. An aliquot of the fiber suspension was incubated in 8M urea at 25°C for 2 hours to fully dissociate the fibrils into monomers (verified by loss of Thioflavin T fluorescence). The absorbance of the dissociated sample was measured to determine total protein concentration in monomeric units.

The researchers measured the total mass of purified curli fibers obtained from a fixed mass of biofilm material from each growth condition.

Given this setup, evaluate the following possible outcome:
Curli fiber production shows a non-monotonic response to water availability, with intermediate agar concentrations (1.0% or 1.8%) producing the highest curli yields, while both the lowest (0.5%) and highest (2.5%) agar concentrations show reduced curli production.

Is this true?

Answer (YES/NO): YES